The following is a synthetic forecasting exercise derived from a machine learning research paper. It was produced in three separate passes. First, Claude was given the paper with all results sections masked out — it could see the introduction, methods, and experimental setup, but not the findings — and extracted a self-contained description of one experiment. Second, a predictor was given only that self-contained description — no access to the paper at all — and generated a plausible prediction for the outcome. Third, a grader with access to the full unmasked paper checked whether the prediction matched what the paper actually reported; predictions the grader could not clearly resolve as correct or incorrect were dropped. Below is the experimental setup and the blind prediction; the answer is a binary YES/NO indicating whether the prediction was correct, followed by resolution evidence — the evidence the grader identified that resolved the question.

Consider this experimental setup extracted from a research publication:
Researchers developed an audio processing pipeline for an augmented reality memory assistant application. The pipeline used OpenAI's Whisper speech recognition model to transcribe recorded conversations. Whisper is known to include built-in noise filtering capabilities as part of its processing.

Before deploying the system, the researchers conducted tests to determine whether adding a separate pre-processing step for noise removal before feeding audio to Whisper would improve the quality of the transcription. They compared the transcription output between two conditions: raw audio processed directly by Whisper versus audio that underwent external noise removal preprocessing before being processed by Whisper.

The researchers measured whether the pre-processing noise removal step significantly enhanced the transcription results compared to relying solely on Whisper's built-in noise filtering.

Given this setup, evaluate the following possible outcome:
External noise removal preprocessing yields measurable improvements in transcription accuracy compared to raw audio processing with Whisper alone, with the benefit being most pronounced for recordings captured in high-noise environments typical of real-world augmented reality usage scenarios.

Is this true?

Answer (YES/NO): NO